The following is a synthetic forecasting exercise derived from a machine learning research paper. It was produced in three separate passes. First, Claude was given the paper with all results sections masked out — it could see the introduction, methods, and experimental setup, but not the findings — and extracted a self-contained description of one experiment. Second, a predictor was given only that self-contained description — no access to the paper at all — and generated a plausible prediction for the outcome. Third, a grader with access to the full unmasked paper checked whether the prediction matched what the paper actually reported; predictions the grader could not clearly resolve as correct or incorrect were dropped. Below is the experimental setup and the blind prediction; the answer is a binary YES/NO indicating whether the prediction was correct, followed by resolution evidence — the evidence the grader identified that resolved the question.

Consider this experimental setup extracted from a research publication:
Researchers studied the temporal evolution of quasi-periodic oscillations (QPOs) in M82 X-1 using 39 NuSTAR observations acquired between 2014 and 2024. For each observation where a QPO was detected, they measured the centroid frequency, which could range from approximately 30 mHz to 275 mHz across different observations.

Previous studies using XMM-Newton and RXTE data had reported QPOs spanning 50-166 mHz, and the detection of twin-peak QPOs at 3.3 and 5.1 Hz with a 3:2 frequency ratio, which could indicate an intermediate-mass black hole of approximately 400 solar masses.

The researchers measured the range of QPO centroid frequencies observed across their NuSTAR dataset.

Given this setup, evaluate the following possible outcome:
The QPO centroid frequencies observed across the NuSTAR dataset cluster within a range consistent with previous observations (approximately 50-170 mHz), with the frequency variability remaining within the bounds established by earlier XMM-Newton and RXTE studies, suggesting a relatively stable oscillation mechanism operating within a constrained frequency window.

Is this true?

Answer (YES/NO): NO